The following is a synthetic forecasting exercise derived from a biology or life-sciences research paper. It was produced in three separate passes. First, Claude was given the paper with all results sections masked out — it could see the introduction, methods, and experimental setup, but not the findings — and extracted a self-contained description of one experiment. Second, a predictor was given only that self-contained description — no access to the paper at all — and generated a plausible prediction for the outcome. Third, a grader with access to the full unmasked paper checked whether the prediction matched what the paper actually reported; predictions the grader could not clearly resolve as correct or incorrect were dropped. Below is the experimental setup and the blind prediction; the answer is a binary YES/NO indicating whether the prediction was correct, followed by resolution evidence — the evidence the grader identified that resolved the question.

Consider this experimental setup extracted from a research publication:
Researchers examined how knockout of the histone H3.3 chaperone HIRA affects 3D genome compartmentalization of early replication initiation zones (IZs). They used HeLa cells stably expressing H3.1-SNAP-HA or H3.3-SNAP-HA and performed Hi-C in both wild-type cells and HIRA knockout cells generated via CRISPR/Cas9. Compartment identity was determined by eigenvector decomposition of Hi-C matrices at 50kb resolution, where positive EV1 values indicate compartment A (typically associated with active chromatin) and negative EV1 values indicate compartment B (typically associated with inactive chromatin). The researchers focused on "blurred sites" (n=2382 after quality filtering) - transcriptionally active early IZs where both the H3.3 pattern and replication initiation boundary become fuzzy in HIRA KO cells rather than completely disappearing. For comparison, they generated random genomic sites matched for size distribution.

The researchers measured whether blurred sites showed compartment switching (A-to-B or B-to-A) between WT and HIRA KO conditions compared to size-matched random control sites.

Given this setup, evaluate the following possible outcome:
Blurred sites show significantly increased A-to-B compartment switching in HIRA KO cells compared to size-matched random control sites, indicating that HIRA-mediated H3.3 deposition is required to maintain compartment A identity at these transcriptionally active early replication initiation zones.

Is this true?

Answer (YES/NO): NO